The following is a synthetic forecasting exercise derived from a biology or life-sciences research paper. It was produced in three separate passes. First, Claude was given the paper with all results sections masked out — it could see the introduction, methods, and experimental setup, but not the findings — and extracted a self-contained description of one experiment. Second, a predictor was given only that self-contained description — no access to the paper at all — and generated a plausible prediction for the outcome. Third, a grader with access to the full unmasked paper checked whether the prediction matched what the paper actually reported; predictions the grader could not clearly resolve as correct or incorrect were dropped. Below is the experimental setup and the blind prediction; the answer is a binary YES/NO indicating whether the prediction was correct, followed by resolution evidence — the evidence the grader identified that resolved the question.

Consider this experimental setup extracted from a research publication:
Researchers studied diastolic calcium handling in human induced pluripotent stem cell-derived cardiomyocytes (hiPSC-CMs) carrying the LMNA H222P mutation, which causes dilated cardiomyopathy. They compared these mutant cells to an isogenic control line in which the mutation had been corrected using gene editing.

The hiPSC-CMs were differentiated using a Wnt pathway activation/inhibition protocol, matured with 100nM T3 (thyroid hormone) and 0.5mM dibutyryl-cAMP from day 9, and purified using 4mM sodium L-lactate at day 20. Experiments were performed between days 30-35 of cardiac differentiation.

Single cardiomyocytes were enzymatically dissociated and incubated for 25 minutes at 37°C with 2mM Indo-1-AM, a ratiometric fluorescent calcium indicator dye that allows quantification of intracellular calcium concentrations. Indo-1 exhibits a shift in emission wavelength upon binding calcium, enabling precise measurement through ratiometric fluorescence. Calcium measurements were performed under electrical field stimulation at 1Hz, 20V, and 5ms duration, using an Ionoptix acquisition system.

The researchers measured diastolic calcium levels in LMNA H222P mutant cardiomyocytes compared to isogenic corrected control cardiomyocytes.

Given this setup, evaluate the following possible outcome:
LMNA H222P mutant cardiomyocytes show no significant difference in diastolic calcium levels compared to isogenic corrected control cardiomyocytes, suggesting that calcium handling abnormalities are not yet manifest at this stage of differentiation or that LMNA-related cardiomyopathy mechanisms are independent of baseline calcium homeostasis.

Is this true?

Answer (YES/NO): NO